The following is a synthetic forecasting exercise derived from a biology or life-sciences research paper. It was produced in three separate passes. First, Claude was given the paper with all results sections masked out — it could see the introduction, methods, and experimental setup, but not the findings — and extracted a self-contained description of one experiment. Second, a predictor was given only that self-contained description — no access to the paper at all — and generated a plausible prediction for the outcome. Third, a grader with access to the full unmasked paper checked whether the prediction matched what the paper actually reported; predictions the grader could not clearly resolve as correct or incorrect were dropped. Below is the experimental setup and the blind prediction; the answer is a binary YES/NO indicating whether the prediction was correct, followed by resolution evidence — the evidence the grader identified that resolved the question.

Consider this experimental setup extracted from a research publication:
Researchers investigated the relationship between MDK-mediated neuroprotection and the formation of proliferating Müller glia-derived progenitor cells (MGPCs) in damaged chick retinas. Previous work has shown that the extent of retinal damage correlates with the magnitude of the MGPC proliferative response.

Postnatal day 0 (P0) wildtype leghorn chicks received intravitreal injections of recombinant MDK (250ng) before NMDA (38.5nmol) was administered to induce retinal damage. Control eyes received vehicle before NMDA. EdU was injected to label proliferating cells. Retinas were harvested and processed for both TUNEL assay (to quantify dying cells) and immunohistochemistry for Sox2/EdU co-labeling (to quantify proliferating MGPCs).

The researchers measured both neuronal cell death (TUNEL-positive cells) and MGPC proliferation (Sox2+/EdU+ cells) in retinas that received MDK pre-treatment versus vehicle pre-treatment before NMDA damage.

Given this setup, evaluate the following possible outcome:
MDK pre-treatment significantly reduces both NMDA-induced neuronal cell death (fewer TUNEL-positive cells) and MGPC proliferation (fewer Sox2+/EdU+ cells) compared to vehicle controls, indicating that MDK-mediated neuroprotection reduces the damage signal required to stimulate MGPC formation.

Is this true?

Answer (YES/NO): YES